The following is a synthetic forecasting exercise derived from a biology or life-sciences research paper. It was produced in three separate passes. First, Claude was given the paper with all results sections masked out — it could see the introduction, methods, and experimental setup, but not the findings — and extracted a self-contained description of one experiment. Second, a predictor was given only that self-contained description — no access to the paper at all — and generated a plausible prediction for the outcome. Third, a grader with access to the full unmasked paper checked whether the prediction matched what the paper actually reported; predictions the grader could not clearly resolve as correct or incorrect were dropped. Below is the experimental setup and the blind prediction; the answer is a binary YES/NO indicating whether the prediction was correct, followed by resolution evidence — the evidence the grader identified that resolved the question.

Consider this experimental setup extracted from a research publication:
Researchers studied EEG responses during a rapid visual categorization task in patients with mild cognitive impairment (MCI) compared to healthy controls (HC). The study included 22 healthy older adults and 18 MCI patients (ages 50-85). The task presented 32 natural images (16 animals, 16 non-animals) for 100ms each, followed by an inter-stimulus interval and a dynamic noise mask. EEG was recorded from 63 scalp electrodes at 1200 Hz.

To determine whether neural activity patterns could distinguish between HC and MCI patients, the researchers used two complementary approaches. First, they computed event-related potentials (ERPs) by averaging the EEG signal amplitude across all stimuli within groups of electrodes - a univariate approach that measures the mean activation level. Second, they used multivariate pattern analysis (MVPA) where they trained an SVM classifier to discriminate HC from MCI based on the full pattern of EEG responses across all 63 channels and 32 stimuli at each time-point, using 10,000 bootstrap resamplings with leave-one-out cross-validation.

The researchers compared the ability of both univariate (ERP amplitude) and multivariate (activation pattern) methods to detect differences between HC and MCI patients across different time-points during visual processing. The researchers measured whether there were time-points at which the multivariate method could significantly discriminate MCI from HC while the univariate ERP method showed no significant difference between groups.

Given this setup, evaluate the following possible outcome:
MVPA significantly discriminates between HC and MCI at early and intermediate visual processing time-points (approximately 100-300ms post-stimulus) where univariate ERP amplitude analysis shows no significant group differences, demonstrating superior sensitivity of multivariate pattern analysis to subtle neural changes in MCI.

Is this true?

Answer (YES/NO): NO